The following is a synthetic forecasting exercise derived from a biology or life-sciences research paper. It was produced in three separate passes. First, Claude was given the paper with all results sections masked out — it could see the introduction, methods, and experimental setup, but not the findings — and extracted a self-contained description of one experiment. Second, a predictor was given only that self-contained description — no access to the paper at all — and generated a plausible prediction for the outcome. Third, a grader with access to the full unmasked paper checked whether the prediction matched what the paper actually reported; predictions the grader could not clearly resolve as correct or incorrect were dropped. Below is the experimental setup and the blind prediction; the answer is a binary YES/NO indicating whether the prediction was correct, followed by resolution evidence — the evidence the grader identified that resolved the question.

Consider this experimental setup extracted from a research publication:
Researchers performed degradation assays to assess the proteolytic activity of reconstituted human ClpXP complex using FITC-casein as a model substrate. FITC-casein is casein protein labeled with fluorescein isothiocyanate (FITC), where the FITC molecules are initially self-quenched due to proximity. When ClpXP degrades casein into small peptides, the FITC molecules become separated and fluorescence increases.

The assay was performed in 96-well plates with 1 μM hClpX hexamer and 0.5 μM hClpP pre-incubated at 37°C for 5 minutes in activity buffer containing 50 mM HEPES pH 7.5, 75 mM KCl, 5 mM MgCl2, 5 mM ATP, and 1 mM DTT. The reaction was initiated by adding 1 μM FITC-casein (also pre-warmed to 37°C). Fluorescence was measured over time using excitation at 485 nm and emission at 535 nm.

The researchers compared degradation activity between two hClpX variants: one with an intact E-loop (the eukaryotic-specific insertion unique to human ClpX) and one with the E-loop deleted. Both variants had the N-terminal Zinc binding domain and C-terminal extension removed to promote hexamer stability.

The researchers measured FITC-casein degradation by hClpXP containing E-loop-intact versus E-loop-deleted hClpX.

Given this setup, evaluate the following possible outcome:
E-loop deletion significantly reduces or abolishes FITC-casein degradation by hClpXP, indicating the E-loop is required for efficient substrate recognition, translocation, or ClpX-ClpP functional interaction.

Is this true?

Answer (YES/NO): YES